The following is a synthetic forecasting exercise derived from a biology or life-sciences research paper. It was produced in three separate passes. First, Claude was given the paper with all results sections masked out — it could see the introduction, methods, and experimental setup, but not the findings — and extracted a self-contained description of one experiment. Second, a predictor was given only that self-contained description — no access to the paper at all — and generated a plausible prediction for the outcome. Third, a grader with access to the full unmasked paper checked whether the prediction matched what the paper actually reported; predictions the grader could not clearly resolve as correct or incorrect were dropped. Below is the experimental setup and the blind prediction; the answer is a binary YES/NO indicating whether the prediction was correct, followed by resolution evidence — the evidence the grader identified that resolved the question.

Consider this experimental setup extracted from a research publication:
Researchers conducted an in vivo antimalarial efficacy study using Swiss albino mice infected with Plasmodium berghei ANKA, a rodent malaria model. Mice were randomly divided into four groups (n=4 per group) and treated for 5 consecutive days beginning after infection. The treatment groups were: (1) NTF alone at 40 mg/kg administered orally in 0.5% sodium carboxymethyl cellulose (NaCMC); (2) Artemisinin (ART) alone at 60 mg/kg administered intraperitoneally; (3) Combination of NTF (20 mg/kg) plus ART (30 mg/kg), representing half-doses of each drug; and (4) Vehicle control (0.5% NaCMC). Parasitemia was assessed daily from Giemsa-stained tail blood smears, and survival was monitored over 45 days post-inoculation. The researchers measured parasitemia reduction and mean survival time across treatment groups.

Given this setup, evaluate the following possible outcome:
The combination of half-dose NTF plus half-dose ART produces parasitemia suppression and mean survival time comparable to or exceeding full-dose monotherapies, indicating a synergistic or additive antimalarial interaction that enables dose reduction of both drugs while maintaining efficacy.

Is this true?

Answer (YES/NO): YES